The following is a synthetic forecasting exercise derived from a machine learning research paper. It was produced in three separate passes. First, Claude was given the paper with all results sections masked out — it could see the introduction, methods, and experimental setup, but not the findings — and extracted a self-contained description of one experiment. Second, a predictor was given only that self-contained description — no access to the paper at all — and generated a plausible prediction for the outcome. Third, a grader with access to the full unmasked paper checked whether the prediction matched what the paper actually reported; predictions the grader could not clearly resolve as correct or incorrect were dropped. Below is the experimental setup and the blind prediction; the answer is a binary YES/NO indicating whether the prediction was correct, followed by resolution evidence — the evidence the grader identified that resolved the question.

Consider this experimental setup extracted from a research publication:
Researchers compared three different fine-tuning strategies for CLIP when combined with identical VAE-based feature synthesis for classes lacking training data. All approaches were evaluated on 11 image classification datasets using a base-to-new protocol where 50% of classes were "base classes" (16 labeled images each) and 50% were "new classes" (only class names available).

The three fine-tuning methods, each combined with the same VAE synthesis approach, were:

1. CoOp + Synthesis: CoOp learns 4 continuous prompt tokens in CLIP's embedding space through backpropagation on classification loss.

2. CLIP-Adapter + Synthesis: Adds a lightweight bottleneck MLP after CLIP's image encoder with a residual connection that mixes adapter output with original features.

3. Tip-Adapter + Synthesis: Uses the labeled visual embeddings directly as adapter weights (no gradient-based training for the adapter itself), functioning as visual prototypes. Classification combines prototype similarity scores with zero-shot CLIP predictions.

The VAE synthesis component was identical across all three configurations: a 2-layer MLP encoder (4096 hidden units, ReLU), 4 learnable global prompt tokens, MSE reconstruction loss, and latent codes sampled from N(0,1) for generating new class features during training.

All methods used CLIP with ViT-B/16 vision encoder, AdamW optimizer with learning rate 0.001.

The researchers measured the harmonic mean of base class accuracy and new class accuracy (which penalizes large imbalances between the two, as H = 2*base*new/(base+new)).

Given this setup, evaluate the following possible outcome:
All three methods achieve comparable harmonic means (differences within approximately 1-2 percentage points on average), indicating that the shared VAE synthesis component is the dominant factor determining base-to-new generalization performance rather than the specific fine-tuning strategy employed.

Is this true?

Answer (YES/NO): NO